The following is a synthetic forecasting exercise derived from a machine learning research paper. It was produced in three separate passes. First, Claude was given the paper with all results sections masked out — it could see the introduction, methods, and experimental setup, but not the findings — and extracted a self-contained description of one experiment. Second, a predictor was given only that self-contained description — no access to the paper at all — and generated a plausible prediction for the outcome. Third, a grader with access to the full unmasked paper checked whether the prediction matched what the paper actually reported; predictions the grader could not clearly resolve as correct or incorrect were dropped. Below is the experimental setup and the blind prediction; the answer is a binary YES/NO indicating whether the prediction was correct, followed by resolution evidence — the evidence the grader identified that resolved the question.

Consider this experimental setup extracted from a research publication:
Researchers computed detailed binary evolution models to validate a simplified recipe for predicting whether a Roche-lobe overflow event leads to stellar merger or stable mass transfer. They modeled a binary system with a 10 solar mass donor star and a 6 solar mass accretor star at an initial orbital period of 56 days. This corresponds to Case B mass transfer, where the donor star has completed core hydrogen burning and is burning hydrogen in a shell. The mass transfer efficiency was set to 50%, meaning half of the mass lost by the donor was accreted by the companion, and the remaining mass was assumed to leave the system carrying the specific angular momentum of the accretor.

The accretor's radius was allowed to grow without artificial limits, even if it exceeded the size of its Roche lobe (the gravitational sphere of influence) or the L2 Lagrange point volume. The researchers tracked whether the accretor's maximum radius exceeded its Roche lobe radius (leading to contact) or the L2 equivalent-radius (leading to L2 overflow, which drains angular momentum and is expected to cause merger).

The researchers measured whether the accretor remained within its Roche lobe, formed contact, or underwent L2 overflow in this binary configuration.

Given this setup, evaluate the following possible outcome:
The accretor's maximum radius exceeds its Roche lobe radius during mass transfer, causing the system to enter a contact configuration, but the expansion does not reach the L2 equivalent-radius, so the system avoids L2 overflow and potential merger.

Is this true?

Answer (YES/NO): NO